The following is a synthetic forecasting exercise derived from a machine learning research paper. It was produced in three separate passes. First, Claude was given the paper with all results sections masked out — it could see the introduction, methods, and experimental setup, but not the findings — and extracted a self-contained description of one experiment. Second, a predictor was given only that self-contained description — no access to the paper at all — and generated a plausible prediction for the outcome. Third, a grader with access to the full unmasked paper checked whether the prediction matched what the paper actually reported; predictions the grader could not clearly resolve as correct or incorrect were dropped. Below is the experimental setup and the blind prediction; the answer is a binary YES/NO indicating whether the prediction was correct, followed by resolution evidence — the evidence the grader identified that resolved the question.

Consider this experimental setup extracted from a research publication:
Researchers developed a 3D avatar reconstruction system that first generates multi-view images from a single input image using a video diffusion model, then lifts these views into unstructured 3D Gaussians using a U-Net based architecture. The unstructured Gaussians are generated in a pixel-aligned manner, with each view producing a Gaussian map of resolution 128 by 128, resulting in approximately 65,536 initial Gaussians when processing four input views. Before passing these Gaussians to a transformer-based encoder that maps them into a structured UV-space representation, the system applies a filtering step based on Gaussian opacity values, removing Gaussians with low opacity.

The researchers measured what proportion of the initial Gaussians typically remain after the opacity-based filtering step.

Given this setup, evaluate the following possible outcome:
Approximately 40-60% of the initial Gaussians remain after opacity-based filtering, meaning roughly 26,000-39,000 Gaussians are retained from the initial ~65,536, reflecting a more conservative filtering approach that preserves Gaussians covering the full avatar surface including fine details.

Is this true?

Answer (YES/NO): YES